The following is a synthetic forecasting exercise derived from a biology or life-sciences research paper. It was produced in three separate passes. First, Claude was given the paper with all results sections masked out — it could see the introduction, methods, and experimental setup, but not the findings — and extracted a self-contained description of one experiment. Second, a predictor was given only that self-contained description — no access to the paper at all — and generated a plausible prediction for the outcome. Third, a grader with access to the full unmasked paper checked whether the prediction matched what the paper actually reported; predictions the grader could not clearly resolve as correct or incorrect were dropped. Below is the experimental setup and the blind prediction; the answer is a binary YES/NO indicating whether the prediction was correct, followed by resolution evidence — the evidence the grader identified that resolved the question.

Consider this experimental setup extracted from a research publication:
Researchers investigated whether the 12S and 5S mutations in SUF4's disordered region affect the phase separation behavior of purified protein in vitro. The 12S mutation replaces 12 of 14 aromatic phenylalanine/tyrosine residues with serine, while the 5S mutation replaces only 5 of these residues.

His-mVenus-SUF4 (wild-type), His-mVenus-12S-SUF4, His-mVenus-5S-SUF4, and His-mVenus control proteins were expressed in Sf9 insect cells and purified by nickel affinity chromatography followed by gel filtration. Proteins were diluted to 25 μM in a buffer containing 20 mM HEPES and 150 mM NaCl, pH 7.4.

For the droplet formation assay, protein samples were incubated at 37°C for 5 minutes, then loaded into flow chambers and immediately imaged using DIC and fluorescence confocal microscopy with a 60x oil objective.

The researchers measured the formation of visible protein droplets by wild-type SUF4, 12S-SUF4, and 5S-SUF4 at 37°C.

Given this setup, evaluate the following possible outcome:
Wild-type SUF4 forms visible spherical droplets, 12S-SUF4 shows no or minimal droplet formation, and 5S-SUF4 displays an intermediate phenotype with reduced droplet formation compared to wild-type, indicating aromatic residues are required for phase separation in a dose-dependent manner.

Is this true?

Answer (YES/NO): NO